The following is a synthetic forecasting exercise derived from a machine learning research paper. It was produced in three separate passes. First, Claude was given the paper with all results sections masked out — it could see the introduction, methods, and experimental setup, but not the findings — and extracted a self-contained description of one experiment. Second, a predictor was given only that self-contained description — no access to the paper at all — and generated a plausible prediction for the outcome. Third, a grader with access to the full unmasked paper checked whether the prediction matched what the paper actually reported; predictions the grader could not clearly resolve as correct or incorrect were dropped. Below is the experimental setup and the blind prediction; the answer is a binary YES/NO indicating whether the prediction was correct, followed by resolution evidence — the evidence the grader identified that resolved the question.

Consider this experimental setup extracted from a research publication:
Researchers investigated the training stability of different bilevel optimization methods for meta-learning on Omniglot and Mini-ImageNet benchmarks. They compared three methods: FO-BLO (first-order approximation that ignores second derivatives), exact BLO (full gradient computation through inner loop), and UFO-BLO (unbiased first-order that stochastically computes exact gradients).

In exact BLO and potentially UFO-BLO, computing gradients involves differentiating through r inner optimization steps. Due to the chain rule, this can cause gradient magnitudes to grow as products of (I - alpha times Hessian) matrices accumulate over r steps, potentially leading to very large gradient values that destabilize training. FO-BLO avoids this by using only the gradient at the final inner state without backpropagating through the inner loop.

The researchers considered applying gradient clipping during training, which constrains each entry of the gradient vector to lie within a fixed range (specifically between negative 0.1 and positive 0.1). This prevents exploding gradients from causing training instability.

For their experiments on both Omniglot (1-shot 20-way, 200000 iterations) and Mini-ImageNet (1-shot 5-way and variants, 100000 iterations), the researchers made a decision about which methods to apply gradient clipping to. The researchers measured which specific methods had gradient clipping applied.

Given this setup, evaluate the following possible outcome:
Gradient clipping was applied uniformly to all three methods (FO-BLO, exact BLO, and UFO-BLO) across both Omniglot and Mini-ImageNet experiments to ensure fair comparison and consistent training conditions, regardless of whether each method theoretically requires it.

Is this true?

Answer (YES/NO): NO